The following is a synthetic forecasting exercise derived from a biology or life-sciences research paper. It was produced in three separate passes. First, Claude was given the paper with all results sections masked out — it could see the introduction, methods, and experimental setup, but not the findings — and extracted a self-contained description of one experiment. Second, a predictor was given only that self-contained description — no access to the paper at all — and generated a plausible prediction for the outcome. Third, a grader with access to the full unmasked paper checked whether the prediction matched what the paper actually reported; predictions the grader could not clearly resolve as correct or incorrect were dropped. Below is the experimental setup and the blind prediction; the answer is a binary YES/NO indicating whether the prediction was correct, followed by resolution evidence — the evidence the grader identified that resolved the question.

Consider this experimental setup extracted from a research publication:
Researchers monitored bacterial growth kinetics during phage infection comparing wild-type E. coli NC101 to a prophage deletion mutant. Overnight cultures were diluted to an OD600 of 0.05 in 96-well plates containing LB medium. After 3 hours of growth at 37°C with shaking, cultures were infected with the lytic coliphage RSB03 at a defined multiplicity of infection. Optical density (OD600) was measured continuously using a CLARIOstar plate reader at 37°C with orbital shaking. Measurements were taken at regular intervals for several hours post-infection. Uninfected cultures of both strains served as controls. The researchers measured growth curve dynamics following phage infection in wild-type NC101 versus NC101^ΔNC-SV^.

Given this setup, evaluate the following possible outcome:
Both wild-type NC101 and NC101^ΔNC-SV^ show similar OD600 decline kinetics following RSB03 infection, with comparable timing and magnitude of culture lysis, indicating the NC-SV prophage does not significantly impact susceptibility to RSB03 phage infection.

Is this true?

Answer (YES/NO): NO